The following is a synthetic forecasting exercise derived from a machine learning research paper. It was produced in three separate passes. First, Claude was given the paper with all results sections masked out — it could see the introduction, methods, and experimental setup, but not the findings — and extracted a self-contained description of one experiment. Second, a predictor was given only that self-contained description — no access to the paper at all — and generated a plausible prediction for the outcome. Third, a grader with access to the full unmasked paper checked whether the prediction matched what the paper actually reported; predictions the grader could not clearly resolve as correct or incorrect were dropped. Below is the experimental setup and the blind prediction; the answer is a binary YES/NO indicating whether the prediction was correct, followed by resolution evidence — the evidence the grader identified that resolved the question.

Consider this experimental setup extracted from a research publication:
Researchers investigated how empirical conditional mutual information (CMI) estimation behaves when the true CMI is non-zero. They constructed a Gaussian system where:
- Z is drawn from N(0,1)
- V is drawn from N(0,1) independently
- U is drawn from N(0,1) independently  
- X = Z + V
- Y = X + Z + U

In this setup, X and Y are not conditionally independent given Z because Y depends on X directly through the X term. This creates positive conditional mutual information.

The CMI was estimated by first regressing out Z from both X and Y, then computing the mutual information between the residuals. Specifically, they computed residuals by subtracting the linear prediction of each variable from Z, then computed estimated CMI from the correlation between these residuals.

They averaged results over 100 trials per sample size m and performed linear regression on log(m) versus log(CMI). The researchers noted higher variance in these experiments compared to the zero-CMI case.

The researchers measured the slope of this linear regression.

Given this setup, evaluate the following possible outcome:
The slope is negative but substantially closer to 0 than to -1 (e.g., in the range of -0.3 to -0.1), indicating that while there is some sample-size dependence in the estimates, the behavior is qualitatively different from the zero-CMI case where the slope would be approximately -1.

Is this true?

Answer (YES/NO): NO